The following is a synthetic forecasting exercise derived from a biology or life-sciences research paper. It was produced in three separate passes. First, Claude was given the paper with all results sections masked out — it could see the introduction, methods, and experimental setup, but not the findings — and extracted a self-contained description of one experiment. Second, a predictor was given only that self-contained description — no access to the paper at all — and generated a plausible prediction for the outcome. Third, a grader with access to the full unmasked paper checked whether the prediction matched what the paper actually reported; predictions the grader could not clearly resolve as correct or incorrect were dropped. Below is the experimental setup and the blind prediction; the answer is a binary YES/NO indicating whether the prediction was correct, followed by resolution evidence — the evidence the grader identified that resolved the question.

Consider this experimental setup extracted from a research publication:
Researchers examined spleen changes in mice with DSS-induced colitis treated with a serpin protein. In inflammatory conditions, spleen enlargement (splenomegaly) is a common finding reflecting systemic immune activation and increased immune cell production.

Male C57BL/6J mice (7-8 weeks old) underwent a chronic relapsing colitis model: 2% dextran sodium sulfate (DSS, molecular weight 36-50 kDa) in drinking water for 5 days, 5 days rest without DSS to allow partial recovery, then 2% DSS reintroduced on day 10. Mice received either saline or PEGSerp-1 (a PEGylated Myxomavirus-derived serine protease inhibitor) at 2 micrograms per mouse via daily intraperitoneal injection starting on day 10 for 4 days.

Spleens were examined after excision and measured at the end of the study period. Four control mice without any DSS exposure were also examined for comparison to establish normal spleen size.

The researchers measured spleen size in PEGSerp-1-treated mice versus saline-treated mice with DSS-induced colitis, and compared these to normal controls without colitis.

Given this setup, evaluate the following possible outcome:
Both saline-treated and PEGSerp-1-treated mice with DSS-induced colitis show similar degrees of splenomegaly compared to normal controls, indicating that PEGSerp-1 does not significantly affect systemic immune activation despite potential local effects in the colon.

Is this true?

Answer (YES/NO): YES